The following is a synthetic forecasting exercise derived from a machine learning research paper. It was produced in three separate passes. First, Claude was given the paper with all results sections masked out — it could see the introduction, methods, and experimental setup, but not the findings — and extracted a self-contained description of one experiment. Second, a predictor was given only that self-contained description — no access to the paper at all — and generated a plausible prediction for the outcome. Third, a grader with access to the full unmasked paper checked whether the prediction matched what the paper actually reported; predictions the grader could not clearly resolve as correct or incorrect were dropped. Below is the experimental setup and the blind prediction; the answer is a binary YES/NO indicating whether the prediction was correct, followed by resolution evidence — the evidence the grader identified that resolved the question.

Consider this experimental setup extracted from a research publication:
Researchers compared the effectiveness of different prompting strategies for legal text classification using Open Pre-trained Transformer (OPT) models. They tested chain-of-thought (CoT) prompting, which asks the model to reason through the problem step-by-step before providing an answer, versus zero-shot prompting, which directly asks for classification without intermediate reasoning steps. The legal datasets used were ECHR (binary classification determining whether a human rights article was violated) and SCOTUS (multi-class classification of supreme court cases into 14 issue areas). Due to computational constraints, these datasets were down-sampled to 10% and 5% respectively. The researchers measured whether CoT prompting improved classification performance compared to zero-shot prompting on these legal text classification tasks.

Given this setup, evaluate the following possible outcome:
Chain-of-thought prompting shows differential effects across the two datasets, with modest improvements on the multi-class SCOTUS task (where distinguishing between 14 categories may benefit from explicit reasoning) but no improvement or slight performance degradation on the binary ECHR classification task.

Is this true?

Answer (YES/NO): NO